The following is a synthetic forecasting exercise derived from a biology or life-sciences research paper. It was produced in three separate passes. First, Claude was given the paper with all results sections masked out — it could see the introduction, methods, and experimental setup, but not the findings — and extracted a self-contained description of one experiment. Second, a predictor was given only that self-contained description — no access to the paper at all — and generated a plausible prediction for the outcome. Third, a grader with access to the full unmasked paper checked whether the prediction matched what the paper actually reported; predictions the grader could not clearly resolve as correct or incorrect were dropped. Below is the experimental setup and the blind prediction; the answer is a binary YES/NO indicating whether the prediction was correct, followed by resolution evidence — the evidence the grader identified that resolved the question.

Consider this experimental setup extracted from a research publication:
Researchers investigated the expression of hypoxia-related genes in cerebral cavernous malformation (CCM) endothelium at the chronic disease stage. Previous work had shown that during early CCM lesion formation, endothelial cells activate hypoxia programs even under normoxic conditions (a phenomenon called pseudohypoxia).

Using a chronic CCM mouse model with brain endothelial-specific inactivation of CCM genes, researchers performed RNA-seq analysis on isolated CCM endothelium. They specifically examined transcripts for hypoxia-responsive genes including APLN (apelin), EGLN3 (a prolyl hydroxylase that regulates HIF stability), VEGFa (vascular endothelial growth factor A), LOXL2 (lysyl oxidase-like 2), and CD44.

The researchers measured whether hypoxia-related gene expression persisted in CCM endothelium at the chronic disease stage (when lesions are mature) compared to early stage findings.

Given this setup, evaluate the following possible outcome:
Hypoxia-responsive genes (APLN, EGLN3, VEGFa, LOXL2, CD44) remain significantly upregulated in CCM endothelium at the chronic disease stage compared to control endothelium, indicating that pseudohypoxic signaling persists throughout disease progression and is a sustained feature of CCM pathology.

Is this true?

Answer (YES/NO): YES